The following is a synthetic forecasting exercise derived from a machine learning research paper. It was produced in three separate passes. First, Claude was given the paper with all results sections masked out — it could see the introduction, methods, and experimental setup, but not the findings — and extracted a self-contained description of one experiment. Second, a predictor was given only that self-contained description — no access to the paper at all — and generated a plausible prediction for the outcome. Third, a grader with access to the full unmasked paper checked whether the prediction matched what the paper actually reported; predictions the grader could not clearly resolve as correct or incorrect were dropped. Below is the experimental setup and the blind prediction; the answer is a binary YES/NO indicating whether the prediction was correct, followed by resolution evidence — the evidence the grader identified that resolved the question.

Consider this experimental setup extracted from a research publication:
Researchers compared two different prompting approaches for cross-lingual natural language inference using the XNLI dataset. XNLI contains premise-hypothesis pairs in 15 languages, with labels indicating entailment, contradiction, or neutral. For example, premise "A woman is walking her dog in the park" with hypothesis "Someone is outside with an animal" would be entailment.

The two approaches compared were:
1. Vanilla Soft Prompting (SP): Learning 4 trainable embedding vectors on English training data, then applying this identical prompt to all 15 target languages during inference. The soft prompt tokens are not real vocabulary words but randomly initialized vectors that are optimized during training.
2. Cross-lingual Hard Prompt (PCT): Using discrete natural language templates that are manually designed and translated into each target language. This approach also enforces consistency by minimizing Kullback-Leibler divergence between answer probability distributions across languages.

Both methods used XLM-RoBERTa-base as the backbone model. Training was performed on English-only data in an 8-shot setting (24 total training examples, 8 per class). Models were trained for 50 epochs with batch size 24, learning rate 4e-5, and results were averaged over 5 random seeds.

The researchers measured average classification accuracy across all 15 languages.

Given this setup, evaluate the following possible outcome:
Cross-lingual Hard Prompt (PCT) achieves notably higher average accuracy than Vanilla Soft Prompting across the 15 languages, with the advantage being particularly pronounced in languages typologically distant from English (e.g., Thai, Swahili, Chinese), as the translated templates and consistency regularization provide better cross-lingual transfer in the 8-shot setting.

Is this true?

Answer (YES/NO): YES